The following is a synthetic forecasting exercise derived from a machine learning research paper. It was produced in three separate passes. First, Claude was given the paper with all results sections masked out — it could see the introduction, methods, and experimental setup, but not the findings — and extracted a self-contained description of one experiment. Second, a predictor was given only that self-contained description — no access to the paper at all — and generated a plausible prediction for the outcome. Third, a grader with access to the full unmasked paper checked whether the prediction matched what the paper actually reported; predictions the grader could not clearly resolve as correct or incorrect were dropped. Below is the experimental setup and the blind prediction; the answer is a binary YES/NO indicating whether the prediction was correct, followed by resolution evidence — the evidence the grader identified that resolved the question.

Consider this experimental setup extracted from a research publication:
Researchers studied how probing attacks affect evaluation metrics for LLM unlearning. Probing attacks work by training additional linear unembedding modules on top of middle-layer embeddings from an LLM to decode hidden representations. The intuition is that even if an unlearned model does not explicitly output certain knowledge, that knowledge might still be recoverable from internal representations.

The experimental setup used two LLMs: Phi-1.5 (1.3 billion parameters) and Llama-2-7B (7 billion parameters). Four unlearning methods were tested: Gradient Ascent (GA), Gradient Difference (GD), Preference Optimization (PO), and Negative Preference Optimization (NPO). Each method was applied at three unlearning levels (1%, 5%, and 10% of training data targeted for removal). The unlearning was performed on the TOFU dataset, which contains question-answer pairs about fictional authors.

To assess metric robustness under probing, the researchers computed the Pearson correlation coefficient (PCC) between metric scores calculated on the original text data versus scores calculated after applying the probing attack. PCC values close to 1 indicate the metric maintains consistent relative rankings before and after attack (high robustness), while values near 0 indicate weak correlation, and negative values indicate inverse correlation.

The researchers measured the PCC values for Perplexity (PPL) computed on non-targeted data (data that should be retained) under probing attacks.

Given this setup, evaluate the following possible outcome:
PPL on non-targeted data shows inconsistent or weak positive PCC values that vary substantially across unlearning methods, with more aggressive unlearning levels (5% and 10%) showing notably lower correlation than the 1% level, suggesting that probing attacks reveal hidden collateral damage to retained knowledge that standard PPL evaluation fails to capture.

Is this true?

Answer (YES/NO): NO